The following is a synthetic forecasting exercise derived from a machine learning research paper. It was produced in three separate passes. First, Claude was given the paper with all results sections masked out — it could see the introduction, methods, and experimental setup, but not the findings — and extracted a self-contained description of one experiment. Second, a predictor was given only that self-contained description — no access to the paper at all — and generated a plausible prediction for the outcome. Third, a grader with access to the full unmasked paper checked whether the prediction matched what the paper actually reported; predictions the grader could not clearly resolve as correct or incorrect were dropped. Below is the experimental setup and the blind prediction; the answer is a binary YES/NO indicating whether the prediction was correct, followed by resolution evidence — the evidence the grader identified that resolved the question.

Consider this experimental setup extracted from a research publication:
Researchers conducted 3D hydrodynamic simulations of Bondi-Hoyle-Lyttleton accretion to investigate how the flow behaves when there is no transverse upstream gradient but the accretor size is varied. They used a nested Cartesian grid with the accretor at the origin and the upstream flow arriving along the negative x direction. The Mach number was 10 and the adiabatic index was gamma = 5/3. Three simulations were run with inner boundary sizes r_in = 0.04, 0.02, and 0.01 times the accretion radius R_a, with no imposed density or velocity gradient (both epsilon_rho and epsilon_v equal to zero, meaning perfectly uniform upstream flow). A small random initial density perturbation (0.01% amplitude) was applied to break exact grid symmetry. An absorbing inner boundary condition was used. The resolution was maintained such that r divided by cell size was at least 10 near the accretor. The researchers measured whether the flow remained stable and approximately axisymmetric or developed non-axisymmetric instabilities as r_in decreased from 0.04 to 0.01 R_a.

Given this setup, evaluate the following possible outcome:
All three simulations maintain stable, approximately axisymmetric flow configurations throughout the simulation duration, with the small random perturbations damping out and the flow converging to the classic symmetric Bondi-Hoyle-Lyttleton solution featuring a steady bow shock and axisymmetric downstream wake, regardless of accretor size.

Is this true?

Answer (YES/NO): YES